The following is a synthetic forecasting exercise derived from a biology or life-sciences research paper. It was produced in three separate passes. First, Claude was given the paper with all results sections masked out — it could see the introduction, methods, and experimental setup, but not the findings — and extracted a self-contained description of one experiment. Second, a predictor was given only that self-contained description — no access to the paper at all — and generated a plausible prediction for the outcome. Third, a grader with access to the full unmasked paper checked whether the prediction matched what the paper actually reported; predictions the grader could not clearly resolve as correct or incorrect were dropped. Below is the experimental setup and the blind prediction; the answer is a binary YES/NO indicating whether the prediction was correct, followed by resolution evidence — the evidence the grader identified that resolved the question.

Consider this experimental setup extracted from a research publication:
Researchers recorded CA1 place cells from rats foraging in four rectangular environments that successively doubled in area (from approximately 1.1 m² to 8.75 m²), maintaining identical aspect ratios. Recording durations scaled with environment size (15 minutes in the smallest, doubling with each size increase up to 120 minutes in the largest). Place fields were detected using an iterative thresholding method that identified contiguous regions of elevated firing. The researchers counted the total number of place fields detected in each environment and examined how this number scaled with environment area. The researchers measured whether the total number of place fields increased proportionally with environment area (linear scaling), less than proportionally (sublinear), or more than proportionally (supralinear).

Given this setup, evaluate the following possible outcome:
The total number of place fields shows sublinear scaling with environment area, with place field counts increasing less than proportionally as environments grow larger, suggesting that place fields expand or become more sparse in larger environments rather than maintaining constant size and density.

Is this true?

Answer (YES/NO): YES